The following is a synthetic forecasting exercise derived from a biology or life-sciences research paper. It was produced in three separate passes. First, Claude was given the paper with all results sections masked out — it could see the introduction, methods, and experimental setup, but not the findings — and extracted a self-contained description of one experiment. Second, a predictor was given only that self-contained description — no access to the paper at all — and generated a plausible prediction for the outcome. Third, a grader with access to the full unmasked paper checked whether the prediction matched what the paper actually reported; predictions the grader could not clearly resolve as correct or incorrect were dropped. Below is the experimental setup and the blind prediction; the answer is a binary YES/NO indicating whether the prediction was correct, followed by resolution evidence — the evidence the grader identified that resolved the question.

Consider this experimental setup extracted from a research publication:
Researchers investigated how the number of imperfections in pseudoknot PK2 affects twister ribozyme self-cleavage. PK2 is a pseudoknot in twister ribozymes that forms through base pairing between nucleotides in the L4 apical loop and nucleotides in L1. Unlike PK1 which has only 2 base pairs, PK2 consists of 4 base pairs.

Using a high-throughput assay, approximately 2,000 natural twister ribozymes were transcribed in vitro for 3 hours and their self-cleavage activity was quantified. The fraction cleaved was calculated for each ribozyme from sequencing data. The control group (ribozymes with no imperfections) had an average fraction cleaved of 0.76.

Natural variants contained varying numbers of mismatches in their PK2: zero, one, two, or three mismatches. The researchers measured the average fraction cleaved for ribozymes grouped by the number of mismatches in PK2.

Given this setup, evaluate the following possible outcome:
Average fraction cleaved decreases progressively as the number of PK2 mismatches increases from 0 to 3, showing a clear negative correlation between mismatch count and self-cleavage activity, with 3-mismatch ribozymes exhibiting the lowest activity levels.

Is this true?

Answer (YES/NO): YES